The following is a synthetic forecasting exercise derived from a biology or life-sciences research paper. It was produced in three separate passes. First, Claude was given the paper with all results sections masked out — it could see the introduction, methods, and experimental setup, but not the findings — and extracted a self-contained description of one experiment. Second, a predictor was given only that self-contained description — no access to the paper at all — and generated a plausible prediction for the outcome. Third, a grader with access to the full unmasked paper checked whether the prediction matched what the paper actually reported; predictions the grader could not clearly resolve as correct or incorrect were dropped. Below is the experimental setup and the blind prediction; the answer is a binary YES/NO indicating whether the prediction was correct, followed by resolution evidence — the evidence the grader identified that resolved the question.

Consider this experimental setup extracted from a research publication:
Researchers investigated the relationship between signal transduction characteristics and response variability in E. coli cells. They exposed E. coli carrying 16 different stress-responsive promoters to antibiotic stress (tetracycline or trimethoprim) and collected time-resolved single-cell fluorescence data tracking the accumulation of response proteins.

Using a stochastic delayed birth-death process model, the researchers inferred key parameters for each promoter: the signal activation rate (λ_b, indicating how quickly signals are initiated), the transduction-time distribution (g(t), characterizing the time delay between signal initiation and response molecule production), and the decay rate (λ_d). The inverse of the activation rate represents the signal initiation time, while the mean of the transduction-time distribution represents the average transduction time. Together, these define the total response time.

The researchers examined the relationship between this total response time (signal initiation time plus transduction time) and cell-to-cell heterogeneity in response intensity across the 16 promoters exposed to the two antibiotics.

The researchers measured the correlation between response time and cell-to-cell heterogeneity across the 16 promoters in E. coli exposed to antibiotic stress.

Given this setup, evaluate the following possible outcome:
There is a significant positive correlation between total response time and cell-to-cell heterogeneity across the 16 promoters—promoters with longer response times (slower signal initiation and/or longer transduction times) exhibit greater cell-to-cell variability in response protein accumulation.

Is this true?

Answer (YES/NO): YES